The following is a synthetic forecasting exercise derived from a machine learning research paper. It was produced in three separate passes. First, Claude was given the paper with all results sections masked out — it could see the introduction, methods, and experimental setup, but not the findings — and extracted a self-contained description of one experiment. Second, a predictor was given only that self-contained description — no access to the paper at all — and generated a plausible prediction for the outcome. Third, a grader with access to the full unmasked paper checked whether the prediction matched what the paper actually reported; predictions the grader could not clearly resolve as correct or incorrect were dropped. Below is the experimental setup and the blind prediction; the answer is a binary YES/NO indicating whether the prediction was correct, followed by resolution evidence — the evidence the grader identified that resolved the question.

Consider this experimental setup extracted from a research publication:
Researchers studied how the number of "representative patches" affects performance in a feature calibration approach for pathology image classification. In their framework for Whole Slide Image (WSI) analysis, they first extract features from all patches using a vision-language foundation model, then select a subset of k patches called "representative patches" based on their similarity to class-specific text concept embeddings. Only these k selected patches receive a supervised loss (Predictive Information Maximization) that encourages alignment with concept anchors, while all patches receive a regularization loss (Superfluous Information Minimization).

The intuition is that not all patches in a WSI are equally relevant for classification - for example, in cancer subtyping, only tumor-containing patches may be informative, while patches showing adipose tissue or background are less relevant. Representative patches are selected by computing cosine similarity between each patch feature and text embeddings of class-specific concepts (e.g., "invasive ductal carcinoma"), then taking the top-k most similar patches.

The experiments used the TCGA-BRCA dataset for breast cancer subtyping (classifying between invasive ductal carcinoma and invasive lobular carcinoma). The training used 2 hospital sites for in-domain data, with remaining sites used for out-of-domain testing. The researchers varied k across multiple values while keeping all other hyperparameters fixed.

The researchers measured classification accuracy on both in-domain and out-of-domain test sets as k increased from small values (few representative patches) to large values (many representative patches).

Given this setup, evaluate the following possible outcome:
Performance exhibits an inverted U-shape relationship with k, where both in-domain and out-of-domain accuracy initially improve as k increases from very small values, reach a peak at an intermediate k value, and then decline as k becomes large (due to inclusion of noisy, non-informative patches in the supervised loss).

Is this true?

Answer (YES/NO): NO